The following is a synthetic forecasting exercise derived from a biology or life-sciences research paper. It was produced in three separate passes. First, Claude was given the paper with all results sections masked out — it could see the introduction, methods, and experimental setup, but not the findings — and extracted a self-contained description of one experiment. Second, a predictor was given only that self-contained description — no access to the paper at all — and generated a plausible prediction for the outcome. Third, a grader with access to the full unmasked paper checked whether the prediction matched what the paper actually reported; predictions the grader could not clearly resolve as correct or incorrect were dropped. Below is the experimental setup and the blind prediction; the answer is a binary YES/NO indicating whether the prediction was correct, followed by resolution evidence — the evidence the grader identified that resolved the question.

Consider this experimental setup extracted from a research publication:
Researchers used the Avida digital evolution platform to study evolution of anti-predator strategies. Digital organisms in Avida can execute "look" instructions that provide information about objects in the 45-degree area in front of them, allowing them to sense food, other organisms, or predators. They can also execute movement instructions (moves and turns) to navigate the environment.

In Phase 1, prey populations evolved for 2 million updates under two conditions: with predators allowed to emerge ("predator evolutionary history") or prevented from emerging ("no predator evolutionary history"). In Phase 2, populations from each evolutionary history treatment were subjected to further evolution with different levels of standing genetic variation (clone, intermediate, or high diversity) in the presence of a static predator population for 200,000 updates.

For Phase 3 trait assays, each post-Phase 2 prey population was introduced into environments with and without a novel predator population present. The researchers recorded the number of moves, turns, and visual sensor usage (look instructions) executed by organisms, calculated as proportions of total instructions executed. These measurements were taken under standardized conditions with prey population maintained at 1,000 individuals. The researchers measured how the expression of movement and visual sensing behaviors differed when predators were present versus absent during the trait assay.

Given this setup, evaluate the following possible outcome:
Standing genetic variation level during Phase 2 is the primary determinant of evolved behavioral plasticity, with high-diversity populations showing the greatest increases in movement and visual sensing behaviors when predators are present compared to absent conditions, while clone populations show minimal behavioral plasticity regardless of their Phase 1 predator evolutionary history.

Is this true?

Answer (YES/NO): NO